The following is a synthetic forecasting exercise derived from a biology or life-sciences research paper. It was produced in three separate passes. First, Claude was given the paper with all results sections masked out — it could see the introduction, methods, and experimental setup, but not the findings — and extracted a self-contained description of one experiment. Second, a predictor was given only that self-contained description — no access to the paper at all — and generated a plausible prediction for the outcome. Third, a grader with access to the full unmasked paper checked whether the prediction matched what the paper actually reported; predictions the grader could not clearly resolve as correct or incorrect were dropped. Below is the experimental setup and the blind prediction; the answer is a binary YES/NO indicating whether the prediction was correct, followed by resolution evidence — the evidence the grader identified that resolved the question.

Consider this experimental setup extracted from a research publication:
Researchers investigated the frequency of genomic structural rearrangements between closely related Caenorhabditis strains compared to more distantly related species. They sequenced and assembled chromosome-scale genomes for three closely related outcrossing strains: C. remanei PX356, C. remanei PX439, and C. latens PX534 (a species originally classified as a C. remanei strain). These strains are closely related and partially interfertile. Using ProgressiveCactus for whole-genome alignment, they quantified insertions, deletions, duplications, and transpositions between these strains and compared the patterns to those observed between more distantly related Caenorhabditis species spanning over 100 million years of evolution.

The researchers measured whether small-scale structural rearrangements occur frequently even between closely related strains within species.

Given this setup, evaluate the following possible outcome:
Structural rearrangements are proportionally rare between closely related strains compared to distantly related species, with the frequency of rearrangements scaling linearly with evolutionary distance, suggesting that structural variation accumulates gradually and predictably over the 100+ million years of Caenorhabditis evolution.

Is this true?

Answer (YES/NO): NO